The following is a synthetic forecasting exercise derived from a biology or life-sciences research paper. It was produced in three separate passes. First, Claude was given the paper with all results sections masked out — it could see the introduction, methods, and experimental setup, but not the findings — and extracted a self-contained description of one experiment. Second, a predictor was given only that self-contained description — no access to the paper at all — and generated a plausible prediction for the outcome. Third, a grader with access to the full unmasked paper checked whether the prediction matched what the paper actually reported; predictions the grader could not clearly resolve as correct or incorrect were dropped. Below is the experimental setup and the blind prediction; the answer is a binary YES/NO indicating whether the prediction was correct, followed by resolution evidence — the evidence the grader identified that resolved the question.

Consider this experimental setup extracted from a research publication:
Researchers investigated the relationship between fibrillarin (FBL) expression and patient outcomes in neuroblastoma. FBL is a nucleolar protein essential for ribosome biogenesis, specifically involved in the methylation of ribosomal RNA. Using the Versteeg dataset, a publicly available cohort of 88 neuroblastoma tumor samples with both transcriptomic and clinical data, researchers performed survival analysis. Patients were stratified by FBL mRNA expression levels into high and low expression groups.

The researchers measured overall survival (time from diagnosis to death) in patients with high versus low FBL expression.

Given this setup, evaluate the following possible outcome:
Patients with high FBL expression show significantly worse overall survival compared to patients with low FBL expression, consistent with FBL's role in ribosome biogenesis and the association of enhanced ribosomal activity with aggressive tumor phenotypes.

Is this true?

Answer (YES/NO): YES